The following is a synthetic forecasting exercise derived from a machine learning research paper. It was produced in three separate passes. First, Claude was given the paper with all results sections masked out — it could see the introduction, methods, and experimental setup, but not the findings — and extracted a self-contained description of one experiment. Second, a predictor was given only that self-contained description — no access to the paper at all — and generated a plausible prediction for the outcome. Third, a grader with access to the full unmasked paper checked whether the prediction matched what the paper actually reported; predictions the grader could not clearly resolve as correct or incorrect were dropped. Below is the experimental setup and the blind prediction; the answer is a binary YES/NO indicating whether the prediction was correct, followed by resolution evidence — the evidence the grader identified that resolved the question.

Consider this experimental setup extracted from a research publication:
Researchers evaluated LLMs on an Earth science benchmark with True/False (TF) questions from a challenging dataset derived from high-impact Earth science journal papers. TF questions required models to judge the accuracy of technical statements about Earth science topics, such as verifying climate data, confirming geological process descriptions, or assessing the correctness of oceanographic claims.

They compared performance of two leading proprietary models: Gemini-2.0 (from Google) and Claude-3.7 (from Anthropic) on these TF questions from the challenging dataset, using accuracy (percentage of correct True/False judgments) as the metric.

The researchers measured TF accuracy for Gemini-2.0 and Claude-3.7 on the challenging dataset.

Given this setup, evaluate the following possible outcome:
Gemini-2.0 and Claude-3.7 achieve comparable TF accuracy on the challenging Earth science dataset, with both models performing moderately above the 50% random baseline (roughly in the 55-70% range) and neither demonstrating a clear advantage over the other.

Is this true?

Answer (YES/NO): NO